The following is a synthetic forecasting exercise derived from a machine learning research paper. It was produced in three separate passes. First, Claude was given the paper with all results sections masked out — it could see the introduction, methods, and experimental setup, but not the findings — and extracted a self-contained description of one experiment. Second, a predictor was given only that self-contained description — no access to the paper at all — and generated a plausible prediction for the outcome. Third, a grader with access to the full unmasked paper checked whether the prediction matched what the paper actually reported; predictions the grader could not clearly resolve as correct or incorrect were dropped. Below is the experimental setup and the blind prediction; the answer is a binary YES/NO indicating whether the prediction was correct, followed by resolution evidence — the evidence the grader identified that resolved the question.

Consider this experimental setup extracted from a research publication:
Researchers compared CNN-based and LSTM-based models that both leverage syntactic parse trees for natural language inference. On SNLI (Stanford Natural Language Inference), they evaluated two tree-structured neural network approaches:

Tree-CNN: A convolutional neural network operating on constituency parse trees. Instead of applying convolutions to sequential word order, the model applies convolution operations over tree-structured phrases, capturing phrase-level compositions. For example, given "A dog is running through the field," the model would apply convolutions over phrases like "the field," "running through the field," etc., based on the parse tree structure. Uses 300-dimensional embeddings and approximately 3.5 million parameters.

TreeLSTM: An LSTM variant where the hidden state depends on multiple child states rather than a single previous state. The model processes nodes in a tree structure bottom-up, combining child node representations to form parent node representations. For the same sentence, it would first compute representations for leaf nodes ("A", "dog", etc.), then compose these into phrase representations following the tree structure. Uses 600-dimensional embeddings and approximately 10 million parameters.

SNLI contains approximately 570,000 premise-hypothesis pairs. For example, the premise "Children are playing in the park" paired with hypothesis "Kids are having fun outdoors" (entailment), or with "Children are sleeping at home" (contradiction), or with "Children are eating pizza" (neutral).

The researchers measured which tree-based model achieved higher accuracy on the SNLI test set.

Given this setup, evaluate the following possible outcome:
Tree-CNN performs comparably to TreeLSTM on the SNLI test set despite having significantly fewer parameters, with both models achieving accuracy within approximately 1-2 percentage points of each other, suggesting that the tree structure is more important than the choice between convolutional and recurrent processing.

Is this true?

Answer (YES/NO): NO